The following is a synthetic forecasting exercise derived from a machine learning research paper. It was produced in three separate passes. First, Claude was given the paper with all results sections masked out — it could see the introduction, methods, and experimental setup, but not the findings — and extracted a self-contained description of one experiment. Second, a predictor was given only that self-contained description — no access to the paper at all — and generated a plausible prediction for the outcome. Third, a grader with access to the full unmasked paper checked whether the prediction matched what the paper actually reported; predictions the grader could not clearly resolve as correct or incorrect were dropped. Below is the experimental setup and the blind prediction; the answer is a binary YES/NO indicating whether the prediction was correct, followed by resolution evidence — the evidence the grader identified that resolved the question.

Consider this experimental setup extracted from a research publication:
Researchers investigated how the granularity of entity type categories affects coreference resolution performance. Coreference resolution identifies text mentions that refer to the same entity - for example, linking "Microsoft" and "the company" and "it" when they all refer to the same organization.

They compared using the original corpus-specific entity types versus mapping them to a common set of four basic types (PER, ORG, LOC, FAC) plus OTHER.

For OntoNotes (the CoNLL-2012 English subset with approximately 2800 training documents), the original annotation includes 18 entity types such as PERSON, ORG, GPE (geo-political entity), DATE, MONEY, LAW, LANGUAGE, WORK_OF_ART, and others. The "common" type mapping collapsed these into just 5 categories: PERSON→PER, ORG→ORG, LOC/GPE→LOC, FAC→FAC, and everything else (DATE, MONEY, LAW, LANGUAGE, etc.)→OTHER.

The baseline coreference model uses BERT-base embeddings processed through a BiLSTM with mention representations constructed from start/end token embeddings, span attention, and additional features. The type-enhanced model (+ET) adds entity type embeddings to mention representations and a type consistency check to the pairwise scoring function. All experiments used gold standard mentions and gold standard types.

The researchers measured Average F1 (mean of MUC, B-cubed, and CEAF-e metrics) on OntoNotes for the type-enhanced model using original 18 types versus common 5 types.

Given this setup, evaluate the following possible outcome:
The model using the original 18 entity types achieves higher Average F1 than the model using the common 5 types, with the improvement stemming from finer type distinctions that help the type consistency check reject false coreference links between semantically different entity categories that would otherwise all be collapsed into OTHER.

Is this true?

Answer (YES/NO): YES